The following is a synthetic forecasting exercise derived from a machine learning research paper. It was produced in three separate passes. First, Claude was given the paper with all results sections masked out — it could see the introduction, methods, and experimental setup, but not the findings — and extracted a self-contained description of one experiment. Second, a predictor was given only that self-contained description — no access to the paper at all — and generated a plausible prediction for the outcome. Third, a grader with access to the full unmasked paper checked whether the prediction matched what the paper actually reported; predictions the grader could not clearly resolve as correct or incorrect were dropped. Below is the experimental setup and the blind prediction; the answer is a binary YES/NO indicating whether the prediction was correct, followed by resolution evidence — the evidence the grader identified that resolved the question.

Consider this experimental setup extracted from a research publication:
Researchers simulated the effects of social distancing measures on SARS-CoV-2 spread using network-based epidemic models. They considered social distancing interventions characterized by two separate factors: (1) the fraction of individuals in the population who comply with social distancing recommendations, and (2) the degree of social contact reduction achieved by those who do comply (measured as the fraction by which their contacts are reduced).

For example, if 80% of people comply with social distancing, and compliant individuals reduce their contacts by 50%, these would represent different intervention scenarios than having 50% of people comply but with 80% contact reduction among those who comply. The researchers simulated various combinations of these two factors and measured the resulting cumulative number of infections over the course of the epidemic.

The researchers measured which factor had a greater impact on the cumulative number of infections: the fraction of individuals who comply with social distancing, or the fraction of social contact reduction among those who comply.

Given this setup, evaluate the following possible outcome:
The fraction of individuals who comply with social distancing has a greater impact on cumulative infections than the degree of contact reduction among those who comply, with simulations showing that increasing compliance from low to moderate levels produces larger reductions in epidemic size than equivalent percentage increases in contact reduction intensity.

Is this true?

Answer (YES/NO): NO